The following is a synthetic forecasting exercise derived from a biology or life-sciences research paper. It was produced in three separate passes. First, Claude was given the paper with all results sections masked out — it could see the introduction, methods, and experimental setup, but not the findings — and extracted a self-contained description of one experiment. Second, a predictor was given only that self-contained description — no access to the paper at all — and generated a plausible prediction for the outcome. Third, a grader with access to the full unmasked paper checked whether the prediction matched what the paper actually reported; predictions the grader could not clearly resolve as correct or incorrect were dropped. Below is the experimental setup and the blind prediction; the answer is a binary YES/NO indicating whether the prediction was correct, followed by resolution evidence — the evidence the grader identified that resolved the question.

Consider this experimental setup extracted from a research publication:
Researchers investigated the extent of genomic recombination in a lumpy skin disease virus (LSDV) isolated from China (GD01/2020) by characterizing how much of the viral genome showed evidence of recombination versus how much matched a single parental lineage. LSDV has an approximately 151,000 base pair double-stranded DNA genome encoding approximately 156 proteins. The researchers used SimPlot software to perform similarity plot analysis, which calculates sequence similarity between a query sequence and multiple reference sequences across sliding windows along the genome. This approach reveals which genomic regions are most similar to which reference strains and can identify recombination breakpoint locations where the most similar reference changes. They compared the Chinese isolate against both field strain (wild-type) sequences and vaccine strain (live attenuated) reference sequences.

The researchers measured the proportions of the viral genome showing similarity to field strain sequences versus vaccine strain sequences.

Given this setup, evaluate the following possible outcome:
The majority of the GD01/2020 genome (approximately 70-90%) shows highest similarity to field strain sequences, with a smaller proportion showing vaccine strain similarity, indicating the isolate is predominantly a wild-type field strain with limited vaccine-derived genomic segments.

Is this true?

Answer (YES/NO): NO